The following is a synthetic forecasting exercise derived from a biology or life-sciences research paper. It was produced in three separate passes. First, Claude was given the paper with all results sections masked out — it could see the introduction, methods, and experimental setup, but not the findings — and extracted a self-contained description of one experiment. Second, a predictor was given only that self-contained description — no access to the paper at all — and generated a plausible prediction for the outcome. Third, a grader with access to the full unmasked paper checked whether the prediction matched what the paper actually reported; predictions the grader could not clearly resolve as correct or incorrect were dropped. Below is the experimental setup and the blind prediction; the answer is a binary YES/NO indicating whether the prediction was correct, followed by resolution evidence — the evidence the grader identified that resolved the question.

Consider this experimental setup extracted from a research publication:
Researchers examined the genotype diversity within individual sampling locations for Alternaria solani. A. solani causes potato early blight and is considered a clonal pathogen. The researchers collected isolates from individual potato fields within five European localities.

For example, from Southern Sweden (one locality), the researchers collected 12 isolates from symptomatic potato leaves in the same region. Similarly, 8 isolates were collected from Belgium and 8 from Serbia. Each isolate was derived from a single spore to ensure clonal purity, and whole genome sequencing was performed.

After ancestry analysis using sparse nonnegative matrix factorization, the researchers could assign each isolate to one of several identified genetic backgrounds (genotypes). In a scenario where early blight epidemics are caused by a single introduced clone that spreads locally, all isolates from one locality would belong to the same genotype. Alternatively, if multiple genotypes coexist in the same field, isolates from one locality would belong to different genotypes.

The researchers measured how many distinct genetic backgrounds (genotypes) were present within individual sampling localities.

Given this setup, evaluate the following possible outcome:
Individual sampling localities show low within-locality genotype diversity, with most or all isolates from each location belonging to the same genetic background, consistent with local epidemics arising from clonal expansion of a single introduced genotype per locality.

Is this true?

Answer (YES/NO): NO